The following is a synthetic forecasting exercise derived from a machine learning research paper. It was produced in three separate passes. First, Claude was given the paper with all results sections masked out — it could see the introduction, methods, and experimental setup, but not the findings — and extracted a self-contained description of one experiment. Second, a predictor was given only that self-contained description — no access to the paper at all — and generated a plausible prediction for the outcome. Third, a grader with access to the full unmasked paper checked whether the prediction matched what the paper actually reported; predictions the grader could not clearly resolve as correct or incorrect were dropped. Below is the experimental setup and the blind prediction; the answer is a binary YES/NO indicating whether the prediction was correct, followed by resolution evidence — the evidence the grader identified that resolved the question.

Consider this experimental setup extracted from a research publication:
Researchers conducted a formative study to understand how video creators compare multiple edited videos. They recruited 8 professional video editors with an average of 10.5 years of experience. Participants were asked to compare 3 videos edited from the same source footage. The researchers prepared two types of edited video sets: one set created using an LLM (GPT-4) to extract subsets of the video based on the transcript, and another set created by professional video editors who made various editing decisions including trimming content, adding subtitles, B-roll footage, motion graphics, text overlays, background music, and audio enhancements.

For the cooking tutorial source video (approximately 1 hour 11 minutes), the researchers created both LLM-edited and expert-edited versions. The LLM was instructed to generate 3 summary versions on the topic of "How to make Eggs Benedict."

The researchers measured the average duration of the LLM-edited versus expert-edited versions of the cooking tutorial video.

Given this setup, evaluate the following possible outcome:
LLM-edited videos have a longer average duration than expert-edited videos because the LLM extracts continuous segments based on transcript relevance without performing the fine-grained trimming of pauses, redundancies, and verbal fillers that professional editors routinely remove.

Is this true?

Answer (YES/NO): NO